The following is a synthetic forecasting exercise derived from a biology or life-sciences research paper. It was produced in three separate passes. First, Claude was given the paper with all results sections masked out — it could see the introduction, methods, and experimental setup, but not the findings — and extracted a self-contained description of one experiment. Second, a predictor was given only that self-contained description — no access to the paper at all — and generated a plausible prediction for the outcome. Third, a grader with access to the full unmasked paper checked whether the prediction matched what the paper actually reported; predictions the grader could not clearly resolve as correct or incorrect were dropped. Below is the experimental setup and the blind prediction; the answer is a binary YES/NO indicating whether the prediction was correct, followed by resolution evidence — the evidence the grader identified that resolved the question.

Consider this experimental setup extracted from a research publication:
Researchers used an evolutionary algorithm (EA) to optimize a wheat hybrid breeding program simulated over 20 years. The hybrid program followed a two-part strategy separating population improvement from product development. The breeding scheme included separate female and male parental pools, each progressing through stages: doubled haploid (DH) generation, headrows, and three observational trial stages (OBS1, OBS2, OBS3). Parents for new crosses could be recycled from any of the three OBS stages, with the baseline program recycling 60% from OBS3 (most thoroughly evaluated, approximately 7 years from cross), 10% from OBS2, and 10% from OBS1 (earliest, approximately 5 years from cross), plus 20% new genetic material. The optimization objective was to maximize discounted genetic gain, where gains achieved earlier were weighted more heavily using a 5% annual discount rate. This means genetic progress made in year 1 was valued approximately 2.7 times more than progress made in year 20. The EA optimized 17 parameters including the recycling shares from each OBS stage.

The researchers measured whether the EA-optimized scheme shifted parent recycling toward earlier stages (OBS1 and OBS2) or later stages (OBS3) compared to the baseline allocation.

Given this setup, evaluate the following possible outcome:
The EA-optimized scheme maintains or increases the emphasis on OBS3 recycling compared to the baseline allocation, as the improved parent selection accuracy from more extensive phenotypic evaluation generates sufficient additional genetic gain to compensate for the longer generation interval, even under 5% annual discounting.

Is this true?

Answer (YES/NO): NO